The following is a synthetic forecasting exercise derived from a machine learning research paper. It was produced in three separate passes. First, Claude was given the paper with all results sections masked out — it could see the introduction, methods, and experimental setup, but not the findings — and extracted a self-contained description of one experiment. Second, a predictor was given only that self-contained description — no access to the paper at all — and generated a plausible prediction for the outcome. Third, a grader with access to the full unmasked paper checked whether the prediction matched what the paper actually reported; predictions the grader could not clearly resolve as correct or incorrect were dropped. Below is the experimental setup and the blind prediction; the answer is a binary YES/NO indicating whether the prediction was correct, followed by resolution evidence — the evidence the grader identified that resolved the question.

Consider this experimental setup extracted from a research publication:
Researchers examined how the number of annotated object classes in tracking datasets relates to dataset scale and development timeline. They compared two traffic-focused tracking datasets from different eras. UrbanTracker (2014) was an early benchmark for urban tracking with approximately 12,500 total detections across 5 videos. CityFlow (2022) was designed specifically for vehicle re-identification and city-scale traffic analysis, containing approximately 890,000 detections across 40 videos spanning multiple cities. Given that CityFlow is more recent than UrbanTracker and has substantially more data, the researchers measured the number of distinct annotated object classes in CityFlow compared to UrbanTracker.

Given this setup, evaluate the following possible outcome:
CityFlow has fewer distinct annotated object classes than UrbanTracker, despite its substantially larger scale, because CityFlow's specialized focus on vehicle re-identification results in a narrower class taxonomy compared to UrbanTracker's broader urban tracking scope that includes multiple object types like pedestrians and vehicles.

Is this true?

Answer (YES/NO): YES